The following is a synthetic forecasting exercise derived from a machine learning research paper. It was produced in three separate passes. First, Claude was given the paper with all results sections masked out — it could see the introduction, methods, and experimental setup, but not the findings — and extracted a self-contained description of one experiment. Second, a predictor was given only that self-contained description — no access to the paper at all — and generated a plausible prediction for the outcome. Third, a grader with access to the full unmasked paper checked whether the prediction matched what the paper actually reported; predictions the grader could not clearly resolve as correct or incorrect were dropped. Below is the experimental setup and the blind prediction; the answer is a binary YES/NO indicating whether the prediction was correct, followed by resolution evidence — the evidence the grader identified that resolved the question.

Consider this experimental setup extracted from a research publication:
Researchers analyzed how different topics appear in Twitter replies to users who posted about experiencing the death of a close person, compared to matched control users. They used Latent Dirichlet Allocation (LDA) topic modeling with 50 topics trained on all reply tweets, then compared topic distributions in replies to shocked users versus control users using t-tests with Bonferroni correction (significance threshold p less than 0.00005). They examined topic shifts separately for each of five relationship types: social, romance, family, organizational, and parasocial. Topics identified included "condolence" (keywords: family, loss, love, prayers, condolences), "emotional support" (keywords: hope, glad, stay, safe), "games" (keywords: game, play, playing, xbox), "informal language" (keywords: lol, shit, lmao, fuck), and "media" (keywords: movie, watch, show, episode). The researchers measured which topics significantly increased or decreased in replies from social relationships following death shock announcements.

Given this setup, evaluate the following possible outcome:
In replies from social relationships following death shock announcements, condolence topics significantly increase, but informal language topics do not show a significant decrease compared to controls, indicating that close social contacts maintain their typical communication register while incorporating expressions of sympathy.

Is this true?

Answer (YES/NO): NO